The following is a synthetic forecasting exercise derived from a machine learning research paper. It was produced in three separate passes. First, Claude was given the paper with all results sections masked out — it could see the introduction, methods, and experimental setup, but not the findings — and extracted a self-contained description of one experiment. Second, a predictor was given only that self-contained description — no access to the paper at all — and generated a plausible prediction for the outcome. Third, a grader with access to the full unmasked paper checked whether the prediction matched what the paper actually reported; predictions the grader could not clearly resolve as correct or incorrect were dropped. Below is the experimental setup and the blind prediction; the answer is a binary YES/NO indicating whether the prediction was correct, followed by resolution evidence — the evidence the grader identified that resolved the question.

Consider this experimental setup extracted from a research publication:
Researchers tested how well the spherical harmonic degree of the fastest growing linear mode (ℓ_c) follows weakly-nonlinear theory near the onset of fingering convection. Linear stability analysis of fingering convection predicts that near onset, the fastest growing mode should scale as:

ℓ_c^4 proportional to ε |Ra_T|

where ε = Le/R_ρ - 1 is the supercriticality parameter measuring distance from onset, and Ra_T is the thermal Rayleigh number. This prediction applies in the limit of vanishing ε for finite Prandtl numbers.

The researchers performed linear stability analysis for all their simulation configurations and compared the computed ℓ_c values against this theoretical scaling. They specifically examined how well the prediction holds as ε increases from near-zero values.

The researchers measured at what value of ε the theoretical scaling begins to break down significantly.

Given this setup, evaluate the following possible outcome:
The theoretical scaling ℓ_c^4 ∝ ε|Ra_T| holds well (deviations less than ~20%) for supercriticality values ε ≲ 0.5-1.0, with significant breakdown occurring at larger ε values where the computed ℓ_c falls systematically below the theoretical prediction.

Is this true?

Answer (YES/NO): NO